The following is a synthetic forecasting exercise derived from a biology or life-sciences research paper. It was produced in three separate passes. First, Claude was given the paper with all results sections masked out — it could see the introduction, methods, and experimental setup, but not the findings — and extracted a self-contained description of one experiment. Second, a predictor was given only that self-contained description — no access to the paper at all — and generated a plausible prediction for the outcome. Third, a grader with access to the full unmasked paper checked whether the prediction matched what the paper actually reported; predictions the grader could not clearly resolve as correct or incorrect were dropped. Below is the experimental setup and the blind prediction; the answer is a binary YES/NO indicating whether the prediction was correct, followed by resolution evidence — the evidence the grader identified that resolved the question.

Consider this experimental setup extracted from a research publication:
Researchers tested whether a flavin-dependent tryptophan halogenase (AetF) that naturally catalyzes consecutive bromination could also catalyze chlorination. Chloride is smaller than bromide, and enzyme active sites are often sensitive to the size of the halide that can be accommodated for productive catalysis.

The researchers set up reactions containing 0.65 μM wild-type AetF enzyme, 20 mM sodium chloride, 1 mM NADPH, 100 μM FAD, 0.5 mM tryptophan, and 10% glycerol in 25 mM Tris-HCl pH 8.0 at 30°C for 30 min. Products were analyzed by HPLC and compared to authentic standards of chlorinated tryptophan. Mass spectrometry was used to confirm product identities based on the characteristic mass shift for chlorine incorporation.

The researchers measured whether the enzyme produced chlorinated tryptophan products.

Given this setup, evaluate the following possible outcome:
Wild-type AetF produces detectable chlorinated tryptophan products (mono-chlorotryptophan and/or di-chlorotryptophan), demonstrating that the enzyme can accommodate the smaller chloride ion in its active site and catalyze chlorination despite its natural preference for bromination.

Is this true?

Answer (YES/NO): NO